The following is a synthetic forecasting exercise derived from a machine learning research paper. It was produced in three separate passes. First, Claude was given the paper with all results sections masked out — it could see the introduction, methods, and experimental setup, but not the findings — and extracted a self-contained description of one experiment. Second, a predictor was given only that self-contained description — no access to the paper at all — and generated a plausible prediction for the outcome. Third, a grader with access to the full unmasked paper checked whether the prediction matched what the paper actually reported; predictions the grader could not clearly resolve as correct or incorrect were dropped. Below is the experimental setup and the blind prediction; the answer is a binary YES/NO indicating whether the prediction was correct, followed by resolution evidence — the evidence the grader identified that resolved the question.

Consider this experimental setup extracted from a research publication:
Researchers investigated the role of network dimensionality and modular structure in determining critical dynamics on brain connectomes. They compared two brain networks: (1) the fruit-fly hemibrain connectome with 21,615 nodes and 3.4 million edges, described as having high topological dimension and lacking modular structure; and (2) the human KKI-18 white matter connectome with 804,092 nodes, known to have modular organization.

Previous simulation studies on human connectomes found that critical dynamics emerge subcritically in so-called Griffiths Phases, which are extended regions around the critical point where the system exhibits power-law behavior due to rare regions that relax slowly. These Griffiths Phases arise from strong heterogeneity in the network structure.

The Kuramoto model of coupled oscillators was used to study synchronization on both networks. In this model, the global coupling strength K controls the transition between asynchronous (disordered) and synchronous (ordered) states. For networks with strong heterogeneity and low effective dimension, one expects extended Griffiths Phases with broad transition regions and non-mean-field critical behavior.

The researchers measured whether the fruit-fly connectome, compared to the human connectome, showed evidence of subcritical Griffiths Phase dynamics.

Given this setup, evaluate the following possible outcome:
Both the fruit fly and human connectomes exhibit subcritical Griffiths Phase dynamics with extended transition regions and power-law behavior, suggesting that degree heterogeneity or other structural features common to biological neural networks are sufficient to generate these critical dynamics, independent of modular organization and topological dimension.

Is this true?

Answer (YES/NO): NO